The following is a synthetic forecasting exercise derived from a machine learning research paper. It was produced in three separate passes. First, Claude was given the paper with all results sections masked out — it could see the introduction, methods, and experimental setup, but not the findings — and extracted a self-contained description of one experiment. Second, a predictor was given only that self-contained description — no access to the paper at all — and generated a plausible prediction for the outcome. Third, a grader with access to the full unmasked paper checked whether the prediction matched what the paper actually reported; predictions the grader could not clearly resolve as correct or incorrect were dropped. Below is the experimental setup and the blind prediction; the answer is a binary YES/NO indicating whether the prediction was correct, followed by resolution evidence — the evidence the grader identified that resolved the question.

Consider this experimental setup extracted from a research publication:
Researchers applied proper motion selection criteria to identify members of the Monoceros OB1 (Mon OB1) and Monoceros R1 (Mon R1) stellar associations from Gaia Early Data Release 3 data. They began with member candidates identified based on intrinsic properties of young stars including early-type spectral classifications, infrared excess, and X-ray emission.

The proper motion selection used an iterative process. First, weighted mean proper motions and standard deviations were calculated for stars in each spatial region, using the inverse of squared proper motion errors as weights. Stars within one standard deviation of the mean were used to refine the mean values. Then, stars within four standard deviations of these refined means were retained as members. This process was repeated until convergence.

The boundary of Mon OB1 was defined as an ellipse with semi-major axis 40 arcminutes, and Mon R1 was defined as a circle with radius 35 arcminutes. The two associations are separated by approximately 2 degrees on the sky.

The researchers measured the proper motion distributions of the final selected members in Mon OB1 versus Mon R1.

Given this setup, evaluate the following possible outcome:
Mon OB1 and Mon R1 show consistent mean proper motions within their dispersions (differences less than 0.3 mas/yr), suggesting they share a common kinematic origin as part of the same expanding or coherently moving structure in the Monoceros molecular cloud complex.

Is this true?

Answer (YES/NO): NO